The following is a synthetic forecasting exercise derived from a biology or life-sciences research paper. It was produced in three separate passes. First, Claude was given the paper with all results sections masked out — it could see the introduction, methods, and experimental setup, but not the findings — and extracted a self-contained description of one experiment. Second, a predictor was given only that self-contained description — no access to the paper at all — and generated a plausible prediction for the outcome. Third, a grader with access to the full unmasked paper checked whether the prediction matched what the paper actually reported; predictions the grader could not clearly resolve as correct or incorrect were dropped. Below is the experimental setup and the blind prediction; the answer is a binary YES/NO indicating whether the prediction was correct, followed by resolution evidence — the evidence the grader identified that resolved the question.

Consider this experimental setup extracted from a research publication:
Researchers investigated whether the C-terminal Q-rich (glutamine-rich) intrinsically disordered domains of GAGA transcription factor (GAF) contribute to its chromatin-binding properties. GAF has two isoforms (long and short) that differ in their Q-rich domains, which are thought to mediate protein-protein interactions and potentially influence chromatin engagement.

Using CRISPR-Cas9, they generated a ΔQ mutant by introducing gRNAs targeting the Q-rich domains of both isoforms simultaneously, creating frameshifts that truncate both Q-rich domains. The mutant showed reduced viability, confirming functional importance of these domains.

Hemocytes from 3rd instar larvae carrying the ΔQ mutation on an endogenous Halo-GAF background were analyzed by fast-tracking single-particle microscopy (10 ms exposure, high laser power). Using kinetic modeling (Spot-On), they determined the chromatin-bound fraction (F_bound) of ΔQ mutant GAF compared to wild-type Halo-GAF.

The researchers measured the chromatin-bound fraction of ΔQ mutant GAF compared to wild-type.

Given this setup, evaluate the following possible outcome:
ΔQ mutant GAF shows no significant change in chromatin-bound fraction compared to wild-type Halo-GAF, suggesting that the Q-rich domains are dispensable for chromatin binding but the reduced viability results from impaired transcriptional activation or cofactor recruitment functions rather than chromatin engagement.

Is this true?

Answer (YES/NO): NO